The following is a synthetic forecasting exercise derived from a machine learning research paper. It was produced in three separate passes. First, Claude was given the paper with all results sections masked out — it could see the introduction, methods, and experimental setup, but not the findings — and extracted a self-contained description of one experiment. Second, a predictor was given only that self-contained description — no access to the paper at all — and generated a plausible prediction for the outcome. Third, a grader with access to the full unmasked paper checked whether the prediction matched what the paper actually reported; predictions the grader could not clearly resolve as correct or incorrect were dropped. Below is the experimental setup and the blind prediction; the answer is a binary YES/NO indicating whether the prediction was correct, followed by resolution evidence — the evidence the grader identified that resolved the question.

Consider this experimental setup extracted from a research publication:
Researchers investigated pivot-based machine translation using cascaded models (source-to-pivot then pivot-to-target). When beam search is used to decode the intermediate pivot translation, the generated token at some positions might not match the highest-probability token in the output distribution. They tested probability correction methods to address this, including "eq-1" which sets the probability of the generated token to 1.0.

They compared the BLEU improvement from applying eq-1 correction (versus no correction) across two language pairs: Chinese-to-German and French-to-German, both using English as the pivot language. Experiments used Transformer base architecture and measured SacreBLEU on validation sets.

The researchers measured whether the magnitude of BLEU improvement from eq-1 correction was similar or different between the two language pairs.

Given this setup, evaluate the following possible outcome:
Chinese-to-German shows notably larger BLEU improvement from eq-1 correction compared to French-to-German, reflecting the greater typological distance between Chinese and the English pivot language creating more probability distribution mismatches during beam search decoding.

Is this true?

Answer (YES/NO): NO